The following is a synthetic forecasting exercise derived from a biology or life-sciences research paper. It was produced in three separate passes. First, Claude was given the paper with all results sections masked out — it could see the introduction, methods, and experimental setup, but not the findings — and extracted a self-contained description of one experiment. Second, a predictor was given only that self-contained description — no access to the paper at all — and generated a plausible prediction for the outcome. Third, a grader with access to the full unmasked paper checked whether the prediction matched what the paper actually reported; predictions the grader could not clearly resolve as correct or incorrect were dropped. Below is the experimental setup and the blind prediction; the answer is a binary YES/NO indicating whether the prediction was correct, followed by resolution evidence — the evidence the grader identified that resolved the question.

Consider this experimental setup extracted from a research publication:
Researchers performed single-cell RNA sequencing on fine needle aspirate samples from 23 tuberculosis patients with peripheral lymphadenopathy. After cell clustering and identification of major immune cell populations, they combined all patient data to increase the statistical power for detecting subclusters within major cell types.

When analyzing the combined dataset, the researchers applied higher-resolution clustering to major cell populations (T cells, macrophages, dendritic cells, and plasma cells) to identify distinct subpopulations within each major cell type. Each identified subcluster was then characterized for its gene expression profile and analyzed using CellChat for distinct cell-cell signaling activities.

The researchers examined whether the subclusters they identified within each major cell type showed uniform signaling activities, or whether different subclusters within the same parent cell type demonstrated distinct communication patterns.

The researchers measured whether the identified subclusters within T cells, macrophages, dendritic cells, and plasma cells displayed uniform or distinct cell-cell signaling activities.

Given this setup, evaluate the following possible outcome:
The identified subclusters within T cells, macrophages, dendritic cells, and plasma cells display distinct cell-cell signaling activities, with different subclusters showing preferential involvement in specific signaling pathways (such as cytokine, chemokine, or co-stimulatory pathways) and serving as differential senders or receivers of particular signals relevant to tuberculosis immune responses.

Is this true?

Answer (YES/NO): YES